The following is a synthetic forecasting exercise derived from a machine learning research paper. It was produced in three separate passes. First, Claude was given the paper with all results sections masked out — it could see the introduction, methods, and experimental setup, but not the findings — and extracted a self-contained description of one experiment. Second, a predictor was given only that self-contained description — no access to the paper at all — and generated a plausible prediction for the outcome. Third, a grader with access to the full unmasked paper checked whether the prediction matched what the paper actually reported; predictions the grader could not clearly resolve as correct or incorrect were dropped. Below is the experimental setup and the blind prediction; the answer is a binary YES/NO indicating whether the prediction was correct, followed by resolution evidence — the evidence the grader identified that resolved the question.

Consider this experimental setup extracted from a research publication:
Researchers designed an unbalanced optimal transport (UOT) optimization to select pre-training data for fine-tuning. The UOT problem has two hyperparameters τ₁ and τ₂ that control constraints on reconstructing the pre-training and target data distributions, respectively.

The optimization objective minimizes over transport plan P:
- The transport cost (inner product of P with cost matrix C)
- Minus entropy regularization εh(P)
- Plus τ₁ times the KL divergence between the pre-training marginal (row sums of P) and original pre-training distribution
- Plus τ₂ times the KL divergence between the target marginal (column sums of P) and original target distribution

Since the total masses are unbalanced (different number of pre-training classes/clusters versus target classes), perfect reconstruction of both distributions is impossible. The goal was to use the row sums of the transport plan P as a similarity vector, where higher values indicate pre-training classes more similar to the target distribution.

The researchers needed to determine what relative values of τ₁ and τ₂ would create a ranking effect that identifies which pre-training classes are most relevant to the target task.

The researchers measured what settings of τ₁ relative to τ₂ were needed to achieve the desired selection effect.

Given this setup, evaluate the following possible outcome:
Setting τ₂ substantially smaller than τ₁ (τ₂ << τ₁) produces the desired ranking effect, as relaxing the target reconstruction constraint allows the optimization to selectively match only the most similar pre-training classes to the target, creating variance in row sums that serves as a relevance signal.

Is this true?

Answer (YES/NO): NO